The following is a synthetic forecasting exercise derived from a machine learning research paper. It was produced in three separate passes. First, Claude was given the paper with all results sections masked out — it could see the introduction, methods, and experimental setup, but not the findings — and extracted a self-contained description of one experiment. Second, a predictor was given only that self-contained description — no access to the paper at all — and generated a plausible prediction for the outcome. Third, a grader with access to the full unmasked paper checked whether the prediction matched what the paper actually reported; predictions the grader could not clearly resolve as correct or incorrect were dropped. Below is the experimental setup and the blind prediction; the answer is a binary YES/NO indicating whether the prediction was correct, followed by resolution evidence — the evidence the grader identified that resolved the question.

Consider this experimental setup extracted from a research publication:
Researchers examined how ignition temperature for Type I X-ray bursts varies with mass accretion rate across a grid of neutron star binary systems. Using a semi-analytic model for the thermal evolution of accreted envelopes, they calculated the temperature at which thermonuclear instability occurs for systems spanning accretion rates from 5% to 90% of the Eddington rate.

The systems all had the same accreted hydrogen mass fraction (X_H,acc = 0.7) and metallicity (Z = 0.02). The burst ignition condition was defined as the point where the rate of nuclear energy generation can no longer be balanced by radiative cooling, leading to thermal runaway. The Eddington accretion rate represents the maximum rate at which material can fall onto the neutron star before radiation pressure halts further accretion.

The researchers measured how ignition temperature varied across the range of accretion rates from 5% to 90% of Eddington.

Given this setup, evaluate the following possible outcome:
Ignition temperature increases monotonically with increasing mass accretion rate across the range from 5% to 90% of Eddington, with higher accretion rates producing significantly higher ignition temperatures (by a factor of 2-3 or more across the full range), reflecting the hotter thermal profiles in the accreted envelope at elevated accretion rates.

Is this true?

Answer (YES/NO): NO